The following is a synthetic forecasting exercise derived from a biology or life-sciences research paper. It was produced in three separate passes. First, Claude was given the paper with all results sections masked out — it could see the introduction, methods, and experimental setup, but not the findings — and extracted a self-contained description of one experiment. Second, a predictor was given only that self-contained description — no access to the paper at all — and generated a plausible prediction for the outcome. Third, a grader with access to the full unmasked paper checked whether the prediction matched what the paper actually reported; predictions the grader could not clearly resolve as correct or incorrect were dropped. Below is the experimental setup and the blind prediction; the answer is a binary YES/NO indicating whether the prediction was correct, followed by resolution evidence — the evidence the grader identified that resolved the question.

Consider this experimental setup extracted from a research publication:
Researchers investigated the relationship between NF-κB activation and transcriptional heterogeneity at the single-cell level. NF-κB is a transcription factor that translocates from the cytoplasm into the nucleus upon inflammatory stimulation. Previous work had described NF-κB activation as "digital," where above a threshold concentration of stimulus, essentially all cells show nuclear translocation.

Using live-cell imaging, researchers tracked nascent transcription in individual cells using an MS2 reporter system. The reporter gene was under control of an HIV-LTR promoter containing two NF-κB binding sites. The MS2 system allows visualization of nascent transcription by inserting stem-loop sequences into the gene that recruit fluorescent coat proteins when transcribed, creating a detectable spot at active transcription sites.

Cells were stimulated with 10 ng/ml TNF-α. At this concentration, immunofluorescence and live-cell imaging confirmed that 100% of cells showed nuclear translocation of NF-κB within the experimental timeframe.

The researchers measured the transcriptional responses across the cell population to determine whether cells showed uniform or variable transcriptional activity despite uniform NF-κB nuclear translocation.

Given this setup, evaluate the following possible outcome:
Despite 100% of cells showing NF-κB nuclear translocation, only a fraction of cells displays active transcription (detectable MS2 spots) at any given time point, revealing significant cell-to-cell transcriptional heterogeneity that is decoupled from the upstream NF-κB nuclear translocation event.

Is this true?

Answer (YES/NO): YES